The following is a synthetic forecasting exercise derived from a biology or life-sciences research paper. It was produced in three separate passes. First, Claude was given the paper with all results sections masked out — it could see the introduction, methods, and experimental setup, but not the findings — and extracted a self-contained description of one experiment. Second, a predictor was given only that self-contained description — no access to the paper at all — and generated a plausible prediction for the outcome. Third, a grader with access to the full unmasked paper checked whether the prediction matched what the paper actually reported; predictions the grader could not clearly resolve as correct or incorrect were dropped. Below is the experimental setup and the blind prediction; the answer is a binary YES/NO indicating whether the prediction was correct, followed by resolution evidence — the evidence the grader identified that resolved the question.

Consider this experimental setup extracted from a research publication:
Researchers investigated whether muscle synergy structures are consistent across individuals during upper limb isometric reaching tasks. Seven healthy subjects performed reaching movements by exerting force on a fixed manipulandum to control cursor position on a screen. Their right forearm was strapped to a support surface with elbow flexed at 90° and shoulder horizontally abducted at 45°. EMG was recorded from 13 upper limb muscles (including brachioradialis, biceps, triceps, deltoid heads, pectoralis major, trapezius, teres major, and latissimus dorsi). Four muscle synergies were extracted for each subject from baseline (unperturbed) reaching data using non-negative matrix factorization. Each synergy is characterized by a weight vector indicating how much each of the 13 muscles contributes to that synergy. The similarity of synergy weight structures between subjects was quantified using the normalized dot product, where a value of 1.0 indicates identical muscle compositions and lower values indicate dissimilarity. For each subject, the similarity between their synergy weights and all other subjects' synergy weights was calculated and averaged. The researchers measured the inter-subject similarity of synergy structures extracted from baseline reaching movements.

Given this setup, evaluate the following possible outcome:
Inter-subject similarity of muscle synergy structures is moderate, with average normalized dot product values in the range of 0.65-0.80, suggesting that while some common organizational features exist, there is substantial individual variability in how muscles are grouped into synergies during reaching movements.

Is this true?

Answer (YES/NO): NO